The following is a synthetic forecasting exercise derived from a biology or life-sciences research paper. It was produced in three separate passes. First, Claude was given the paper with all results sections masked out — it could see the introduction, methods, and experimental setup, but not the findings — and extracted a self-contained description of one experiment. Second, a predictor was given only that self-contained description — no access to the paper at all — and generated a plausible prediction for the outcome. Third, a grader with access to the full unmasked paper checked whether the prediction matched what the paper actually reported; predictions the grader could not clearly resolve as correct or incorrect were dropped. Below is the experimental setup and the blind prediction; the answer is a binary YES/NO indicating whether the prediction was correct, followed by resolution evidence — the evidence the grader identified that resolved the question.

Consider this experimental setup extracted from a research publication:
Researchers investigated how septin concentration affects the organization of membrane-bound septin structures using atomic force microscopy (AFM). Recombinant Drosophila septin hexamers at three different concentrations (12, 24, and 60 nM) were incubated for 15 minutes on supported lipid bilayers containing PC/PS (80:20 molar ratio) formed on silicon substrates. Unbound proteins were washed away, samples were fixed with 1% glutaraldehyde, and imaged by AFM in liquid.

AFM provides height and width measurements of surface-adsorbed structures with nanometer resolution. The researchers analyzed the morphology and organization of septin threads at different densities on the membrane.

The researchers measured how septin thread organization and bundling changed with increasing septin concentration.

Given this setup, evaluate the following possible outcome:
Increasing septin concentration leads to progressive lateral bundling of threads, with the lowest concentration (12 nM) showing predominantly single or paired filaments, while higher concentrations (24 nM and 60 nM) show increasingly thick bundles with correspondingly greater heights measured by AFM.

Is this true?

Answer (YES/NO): YES